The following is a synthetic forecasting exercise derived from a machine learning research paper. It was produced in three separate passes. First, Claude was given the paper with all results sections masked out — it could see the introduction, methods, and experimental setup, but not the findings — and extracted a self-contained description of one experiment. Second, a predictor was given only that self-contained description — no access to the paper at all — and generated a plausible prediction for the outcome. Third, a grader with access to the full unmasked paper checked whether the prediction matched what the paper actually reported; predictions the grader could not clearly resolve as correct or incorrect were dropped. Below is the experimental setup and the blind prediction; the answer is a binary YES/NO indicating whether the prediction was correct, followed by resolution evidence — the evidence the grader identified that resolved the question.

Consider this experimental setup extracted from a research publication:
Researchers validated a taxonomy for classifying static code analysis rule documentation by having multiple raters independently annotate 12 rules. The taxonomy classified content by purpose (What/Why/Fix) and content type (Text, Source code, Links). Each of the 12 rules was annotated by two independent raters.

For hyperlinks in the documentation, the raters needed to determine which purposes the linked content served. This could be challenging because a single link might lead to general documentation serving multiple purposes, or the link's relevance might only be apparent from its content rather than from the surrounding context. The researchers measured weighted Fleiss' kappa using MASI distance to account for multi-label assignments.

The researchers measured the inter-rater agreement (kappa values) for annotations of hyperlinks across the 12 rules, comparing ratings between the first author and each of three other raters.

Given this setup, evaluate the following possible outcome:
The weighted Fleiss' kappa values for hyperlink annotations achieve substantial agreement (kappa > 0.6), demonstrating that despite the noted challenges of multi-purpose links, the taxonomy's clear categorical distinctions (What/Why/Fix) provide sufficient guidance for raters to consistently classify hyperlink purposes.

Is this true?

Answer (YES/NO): NO